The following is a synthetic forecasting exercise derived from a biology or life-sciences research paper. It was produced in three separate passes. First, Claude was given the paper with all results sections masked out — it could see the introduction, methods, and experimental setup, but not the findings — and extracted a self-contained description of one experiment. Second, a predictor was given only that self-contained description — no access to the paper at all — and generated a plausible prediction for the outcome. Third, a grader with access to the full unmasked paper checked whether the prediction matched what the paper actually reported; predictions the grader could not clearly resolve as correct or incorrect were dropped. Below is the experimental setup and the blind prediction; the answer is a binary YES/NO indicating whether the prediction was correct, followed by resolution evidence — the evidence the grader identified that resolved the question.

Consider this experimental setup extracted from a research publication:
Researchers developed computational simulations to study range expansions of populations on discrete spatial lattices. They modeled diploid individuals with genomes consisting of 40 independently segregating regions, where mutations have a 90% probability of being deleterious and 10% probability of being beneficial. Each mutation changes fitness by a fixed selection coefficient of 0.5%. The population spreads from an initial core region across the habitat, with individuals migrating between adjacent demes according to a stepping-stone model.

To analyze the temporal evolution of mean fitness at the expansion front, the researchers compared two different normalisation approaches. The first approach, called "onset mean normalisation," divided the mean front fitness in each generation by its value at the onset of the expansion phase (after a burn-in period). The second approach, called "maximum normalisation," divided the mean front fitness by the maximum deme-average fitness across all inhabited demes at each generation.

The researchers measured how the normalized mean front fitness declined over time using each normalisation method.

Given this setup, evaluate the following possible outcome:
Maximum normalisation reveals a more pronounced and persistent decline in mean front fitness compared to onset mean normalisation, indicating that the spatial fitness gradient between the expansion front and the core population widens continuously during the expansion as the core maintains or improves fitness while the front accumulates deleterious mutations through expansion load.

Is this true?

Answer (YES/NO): YES